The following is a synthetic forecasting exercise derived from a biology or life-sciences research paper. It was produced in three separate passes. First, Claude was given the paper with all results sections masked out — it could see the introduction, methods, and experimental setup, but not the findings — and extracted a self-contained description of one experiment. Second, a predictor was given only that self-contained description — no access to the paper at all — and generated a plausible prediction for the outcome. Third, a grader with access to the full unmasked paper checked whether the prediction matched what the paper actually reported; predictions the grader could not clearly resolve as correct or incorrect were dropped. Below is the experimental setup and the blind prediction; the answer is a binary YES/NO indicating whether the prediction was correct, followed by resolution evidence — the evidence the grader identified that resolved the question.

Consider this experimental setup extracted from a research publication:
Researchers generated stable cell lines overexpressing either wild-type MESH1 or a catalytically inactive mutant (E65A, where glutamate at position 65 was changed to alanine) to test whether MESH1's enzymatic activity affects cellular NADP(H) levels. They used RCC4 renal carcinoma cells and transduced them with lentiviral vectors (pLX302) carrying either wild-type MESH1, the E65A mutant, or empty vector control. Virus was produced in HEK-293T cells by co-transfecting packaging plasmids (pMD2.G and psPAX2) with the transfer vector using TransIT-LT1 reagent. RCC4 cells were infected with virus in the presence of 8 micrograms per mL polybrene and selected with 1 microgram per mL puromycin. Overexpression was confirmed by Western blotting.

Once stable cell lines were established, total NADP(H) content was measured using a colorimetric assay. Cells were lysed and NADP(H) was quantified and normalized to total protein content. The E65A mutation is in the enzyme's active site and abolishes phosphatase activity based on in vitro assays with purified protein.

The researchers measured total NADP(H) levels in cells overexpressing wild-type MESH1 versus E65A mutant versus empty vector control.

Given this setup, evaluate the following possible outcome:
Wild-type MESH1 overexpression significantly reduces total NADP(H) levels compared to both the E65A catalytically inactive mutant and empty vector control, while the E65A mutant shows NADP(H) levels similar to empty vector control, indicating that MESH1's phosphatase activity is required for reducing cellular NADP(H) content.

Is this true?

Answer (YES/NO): YES